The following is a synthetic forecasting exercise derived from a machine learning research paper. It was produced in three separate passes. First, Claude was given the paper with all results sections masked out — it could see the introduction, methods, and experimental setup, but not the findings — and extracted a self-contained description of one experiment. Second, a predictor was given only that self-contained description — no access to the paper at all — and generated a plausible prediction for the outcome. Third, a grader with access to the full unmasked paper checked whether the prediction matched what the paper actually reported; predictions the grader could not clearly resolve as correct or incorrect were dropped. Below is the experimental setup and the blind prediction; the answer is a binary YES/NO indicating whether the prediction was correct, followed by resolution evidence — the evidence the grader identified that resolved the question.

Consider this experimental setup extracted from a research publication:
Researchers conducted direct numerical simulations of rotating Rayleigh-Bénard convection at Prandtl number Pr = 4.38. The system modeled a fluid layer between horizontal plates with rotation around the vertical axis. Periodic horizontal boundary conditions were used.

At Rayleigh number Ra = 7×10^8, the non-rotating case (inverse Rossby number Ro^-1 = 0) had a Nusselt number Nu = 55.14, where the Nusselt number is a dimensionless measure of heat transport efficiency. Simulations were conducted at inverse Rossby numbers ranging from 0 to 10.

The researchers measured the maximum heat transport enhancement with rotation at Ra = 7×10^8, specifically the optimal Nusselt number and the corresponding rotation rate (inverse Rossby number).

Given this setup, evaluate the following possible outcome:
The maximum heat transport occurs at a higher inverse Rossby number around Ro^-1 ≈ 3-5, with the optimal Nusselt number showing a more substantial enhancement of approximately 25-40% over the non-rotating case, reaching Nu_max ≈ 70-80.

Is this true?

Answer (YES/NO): NO